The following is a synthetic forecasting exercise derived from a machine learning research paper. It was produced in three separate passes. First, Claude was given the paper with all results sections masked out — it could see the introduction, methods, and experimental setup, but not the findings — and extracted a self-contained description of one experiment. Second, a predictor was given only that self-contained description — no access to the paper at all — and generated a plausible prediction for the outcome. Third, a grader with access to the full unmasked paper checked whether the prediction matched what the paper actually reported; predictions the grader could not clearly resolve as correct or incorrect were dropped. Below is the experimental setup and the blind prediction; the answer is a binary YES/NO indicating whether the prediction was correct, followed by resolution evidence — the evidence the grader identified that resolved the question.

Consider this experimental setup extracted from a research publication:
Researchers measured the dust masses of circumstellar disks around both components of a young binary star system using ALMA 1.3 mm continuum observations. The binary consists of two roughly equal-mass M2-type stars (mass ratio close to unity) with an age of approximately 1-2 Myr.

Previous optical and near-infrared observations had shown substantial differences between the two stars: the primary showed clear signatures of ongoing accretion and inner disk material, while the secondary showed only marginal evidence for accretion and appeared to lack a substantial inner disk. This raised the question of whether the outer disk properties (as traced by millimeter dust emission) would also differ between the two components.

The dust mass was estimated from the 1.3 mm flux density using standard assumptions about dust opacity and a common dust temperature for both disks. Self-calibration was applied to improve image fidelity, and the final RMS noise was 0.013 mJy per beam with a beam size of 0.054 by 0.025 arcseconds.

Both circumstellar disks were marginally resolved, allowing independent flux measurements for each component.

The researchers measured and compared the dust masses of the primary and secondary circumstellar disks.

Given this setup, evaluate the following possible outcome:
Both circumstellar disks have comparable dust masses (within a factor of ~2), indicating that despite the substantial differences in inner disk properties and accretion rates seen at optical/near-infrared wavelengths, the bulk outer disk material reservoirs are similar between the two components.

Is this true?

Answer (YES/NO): YES